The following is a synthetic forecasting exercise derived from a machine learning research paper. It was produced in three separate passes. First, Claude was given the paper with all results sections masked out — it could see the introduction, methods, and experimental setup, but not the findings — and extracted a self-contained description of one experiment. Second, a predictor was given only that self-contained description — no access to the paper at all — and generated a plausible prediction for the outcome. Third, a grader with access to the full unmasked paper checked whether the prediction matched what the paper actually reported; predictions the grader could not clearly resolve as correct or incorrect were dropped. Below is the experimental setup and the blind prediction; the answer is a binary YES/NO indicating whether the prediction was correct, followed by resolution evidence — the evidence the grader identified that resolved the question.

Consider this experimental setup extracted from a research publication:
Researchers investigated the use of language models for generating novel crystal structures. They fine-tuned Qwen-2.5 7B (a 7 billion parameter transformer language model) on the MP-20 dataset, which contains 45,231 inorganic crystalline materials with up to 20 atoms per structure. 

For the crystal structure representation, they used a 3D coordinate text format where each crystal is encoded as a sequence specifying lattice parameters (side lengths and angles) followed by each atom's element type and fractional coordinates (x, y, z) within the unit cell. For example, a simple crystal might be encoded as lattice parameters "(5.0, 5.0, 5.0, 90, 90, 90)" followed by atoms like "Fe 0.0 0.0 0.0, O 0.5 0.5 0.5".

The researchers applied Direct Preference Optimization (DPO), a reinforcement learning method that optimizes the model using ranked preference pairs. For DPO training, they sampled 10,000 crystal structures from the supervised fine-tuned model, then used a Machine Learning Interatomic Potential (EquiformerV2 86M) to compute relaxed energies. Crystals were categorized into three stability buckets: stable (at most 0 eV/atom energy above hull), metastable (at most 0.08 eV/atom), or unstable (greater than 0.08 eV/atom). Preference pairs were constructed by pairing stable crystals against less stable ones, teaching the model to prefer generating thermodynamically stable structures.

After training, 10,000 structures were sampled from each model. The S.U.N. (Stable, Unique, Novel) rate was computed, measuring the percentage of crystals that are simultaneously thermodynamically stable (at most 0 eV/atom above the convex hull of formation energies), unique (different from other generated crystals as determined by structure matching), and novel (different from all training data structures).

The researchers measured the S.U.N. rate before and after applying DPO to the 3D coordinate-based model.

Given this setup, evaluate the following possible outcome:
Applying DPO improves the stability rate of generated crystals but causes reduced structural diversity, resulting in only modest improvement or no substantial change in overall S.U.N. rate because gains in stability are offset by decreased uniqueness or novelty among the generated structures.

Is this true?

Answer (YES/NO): NO